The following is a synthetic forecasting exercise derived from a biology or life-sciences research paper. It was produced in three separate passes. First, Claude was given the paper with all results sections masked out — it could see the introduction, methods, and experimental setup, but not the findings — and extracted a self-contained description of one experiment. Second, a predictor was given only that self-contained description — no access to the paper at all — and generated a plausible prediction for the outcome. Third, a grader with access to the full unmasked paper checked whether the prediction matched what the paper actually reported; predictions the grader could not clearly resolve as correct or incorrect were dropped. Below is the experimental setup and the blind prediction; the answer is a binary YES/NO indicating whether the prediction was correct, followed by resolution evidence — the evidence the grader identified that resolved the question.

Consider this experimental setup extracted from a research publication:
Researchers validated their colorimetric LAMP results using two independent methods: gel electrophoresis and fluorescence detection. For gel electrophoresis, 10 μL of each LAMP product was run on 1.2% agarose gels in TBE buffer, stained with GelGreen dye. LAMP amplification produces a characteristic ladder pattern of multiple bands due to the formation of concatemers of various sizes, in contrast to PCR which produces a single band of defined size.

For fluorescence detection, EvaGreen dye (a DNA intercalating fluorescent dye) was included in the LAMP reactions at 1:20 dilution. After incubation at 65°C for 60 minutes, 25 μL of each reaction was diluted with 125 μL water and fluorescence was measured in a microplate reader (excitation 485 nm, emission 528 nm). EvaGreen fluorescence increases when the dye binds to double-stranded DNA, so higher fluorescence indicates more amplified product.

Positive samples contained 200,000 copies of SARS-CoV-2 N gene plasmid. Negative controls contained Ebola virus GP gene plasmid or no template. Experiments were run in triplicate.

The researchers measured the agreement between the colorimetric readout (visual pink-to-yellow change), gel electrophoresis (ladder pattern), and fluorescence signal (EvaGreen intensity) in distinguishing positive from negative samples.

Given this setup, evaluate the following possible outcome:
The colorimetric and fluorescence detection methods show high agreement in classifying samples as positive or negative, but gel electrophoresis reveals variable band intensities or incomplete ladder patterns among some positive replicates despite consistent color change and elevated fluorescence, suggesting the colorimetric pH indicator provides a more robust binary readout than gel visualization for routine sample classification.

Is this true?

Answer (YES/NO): NO